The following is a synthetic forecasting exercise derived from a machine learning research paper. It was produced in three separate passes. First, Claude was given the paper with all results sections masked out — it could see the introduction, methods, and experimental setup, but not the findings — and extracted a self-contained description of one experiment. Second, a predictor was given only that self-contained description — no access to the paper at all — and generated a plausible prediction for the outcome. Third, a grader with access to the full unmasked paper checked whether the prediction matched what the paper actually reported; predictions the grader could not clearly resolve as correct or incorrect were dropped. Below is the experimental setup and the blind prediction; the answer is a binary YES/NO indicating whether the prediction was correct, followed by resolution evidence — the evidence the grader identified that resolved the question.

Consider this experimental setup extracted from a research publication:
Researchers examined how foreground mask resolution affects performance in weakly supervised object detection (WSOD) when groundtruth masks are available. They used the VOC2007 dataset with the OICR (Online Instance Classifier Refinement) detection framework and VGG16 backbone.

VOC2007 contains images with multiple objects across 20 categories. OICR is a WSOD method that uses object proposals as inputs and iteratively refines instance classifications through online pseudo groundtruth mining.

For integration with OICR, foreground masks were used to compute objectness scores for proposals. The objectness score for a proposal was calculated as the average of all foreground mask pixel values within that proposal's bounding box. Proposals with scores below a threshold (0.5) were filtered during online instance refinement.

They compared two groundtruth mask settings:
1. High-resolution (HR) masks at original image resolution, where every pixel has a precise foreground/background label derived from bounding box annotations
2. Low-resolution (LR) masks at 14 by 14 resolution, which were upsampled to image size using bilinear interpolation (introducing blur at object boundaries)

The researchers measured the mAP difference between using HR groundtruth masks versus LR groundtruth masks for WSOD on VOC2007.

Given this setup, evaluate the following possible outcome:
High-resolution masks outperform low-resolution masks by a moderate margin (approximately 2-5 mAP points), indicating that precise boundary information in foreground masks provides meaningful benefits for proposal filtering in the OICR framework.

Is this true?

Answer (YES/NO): NO